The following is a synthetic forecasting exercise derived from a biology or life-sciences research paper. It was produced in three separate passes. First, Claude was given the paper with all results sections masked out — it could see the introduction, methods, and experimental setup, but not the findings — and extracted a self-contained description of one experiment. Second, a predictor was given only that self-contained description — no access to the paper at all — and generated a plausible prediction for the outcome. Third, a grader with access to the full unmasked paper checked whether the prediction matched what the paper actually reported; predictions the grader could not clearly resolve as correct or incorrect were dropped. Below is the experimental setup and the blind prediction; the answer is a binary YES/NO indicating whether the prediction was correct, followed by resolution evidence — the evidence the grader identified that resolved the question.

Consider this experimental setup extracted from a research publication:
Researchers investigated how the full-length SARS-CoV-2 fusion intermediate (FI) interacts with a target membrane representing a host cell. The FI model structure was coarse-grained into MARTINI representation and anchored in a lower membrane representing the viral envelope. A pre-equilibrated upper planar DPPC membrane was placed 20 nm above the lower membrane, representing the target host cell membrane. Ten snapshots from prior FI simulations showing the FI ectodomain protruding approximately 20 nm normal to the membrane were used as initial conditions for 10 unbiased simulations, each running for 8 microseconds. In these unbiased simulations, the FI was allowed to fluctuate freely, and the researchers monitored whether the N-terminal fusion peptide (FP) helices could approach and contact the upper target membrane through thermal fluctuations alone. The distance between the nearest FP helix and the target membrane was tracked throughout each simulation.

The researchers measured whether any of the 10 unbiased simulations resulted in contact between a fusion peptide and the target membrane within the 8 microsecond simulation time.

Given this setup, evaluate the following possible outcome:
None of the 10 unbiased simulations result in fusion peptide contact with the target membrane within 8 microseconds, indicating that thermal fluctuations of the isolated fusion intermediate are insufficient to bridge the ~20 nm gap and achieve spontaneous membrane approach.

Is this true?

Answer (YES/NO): NO